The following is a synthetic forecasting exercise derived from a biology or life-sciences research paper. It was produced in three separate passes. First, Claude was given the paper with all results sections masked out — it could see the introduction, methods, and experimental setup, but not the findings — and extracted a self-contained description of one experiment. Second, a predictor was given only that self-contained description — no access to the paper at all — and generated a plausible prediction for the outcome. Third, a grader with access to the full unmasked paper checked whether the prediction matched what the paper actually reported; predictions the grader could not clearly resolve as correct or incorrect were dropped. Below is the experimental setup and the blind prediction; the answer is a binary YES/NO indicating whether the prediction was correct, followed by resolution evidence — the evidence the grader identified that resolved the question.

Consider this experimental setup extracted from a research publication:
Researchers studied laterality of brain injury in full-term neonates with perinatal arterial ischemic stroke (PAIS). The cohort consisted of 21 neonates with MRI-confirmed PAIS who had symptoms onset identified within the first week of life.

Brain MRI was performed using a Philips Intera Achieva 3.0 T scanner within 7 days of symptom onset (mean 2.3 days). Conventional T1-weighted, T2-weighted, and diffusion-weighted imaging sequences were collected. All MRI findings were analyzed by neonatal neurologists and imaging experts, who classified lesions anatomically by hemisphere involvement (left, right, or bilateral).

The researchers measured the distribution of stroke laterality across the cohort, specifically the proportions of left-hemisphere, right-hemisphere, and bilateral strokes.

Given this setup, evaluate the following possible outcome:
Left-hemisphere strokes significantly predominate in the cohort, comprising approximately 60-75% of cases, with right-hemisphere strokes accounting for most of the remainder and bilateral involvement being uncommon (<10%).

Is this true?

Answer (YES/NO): YES